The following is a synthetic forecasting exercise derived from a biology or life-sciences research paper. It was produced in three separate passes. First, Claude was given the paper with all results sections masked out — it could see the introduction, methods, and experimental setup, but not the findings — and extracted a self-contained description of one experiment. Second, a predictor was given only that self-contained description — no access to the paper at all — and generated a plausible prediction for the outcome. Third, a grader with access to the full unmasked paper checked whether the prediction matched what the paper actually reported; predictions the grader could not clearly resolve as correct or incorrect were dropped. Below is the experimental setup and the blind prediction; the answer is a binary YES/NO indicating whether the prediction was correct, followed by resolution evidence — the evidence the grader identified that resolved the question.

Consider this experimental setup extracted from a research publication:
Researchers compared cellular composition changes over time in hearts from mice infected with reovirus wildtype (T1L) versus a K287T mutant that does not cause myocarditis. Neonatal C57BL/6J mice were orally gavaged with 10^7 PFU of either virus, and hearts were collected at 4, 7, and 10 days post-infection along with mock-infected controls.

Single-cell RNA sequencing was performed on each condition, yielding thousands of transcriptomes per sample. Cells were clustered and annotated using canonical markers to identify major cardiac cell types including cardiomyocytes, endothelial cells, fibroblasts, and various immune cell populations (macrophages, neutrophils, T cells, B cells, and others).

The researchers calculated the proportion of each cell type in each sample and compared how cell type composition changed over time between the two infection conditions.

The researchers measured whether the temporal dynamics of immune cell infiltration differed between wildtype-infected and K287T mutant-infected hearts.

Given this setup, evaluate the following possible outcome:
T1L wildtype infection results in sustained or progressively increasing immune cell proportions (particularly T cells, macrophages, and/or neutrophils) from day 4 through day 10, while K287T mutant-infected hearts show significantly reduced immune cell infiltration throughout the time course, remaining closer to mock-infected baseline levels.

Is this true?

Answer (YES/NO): NO